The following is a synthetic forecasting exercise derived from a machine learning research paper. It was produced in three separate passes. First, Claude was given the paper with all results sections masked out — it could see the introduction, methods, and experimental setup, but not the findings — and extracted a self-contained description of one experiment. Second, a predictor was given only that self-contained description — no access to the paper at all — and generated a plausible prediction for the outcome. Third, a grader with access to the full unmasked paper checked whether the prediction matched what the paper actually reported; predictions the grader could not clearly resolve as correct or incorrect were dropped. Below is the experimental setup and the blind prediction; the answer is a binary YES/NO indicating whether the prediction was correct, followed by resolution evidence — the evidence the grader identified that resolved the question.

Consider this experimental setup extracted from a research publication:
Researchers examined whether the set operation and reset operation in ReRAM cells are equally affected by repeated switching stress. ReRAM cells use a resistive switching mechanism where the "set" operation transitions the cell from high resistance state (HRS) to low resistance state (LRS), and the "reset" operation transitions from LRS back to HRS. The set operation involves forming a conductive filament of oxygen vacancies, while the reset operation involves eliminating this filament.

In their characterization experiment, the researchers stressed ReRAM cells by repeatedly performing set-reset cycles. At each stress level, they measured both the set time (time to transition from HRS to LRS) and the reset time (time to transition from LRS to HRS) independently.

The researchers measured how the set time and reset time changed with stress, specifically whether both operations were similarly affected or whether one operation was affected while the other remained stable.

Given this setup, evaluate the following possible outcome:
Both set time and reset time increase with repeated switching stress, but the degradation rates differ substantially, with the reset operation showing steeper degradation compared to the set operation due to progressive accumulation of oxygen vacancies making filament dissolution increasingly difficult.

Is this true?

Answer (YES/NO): NO